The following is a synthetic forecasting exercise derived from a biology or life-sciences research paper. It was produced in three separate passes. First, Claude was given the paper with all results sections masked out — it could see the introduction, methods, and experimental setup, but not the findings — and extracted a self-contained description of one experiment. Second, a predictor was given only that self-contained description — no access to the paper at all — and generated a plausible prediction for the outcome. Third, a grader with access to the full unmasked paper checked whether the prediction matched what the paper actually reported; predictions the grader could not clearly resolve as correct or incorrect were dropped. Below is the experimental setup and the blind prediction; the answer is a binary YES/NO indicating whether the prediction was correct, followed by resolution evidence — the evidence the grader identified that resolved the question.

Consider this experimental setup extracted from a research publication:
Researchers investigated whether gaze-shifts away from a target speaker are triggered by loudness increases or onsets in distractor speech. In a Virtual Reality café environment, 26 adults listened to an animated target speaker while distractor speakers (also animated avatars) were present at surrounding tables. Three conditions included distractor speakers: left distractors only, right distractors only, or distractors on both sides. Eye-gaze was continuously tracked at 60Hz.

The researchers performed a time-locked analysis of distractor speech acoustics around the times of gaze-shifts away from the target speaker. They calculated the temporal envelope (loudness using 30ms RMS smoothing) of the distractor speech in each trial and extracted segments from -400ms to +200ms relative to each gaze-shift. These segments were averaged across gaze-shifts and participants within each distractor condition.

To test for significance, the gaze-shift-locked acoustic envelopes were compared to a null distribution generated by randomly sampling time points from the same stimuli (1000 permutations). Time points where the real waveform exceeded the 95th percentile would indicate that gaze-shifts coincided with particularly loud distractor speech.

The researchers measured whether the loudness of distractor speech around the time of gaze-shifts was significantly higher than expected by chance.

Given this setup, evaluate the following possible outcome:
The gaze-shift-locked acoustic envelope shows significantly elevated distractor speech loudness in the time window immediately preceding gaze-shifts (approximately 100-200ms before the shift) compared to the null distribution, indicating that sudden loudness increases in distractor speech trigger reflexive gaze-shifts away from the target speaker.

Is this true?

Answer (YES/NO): NO